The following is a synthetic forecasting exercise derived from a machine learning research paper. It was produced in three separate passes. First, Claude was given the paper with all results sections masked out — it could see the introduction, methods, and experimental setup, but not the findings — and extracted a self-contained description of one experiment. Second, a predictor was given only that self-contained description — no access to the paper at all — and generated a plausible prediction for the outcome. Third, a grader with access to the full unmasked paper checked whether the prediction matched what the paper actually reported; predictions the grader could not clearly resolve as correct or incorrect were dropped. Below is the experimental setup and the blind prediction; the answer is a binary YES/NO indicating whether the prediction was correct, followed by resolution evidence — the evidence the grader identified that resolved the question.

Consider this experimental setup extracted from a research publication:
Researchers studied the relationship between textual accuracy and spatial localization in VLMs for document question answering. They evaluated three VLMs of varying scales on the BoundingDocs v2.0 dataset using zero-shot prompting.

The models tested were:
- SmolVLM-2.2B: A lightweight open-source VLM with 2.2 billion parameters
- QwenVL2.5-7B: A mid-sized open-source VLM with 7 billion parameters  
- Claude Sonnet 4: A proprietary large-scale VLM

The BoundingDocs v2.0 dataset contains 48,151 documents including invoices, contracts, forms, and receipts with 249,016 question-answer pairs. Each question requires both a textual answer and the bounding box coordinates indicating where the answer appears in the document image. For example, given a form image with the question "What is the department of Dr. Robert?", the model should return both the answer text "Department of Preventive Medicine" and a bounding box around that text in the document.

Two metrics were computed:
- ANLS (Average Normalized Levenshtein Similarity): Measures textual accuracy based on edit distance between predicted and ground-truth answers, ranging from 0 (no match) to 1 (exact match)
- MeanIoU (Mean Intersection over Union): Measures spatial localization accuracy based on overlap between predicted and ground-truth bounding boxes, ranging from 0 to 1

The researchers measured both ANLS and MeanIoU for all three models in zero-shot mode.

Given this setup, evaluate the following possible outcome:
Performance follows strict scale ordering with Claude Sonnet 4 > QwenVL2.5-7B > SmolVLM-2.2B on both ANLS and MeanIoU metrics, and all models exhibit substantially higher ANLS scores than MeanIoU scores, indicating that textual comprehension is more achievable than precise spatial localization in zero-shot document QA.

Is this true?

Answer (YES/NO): NO